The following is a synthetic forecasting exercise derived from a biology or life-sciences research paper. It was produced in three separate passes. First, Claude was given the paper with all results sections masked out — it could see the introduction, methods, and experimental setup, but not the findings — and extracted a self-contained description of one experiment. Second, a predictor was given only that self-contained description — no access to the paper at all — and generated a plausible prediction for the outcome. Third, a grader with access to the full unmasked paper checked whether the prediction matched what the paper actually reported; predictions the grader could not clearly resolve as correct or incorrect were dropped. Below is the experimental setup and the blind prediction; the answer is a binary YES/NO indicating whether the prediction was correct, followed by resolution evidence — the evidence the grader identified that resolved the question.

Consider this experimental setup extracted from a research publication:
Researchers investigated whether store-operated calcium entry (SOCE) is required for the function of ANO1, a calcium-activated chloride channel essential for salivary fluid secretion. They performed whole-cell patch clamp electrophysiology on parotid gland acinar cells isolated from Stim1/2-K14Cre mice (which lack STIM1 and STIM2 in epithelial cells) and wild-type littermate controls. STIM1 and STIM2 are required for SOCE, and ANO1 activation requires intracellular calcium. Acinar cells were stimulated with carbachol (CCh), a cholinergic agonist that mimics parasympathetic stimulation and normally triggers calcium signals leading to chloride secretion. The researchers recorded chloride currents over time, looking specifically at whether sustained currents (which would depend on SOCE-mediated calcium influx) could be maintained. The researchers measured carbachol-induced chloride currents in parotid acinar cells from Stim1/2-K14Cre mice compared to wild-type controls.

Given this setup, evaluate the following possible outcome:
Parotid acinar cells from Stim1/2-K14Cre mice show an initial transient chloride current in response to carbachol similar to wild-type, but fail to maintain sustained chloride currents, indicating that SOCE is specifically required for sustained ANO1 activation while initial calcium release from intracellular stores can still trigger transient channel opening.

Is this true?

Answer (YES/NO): YES